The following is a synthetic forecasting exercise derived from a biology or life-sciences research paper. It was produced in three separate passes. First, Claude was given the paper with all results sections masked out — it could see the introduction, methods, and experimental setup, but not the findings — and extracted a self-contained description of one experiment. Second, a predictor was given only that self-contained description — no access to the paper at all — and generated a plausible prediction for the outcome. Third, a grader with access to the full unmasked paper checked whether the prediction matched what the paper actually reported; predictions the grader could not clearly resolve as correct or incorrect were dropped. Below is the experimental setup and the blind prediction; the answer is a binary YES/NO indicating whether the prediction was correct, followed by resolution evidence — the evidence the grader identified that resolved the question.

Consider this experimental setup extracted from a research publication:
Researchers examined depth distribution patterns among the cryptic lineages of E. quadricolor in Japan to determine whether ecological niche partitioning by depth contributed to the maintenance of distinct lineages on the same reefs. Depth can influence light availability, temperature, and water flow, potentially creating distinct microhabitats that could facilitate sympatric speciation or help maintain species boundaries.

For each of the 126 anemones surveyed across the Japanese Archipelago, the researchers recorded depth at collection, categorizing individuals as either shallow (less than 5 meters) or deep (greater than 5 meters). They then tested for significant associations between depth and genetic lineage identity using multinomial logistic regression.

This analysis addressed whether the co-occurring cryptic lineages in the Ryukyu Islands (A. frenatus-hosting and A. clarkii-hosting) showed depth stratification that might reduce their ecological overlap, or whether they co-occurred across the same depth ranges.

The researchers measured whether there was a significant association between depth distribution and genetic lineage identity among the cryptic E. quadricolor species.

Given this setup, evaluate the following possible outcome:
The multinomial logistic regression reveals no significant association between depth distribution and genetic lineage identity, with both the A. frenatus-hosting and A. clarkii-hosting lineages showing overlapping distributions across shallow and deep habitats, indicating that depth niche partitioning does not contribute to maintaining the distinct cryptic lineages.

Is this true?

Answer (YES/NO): YES